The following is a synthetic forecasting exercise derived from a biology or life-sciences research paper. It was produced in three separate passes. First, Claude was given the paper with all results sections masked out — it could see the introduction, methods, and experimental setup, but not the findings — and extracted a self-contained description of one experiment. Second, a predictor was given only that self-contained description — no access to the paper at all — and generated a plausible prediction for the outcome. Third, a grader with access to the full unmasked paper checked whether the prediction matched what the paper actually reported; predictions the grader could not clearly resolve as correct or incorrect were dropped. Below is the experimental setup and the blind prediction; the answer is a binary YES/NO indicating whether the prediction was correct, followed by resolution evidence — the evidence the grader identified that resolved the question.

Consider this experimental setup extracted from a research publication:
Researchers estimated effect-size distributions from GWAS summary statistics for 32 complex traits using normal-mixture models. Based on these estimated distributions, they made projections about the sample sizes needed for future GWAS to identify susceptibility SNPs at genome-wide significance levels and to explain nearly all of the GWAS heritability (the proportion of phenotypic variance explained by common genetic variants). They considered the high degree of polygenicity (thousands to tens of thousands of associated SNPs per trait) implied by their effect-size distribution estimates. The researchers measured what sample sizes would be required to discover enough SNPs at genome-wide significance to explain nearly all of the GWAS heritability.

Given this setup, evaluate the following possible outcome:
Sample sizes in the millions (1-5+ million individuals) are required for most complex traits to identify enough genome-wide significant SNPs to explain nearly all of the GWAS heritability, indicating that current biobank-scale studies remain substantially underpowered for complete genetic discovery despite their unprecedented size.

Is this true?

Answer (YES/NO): NO